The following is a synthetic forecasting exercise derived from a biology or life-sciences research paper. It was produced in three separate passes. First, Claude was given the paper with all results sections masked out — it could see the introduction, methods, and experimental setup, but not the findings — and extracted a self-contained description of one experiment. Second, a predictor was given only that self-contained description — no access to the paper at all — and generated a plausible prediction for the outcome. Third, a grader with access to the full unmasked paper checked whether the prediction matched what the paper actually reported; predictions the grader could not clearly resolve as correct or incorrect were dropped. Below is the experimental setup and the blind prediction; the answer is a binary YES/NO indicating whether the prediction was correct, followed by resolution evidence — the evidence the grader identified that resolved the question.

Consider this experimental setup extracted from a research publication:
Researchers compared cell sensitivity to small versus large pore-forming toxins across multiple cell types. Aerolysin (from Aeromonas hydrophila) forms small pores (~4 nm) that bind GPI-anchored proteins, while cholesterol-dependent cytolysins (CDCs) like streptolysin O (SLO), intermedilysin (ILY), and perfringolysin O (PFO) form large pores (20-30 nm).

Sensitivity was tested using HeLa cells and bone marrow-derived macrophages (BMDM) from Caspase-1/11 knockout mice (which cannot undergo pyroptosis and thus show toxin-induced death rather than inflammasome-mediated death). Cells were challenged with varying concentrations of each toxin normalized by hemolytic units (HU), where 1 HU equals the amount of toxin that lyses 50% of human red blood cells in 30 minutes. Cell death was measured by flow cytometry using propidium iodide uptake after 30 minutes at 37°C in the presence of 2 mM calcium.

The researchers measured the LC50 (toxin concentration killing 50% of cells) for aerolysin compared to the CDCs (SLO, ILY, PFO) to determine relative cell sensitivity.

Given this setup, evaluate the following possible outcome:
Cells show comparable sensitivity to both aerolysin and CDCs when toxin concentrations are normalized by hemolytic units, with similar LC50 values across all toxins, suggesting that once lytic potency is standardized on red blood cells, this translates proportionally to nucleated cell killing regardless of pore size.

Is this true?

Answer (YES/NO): NO